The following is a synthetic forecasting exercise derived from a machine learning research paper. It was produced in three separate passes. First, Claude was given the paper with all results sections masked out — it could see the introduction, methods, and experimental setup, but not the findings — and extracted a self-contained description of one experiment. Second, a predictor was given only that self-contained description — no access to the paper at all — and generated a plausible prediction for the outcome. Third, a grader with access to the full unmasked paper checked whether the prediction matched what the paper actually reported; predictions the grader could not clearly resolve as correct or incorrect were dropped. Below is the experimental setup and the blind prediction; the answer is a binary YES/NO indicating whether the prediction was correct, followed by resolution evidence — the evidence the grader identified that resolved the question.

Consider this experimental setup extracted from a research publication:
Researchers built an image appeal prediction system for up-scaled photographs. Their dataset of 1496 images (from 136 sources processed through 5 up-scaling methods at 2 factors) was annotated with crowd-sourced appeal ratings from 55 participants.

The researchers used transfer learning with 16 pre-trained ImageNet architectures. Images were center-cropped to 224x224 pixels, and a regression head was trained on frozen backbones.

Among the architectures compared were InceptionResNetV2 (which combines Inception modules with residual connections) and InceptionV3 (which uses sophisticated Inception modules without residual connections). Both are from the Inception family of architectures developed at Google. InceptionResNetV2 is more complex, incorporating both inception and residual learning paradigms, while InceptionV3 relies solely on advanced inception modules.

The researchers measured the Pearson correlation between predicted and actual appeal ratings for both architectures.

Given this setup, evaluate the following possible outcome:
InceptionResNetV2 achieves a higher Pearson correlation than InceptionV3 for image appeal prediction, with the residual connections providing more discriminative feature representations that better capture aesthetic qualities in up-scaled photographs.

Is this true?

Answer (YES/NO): YES